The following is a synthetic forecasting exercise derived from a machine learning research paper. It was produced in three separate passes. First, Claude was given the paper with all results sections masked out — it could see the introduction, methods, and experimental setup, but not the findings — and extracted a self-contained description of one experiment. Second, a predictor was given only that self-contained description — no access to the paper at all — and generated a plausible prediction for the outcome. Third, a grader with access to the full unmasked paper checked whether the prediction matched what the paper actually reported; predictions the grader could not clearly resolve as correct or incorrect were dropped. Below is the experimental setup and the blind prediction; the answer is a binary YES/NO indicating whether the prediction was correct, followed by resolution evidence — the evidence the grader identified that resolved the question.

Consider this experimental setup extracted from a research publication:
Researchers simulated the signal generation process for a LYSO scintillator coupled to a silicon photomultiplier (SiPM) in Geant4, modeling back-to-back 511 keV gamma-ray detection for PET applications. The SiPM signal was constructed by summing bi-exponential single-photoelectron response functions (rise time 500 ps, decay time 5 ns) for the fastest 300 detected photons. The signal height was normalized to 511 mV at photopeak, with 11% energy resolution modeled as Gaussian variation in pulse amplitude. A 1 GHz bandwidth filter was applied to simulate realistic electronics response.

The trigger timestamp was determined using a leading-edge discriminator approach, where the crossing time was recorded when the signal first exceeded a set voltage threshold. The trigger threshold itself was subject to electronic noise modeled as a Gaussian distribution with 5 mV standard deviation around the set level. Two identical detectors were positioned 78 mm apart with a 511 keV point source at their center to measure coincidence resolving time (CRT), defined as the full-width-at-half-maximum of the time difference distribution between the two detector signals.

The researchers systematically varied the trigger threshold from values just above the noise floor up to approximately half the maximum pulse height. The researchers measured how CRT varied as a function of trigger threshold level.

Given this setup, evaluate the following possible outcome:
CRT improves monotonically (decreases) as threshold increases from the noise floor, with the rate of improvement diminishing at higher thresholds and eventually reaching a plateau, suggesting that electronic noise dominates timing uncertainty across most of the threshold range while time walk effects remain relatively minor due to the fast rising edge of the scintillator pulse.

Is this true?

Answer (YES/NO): NO